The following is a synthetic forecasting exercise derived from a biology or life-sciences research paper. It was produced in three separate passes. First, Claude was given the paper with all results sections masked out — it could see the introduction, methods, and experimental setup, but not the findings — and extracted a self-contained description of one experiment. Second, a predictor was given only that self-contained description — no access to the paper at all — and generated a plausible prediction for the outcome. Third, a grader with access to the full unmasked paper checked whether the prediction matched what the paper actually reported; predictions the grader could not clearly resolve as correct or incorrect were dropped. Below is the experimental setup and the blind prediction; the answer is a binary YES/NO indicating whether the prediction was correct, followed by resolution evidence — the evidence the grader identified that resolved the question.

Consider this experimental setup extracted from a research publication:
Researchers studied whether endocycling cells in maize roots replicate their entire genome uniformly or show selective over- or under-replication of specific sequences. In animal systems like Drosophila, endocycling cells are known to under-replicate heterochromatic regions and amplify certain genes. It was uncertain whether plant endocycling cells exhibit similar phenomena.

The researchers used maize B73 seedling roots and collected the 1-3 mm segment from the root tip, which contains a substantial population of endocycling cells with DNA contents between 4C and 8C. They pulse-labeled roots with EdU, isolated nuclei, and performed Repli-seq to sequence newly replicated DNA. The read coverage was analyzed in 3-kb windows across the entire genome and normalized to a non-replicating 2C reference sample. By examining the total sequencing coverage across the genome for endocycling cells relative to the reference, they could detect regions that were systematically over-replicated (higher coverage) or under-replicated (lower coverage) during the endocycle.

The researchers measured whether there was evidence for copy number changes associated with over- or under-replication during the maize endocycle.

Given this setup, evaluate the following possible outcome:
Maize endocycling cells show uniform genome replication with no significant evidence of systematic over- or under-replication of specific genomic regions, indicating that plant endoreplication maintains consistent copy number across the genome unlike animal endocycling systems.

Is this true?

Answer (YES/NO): YES